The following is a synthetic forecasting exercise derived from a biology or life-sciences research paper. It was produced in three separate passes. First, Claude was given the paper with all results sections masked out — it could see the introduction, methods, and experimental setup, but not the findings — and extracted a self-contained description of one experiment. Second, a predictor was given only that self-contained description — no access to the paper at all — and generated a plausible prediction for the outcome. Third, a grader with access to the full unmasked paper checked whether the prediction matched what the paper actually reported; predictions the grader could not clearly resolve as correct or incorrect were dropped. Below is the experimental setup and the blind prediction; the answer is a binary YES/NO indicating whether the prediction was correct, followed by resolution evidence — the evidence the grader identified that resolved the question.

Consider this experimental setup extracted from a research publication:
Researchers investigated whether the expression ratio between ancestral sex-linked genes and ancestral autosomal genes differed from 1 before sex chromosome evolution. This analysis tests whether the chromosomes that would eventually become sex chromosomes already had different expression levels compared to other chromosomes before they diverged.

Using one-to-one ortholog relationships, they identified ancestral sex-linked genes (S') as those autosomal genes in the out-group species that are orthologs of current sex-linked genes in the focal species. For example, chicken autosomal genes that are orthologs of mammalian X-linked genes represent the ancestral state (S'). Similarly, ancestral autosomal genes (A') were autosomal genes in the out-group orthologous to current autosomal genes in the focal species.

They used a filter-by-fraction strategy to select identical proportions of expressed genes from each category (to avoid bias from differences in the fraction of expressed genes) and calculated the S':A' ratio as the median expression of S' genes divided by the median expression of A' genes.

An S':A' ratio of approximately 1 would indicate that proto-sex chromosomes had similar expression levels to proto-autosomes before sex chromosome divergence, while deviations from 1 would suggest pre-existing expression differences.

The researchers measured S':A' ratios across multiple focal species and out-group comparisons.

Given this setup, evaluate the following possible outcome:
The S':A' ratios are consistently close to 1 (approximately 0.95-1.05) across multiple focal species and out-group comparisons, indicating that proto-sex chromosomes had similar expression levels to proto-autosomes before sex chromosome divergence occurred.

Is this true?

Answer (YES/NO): NO